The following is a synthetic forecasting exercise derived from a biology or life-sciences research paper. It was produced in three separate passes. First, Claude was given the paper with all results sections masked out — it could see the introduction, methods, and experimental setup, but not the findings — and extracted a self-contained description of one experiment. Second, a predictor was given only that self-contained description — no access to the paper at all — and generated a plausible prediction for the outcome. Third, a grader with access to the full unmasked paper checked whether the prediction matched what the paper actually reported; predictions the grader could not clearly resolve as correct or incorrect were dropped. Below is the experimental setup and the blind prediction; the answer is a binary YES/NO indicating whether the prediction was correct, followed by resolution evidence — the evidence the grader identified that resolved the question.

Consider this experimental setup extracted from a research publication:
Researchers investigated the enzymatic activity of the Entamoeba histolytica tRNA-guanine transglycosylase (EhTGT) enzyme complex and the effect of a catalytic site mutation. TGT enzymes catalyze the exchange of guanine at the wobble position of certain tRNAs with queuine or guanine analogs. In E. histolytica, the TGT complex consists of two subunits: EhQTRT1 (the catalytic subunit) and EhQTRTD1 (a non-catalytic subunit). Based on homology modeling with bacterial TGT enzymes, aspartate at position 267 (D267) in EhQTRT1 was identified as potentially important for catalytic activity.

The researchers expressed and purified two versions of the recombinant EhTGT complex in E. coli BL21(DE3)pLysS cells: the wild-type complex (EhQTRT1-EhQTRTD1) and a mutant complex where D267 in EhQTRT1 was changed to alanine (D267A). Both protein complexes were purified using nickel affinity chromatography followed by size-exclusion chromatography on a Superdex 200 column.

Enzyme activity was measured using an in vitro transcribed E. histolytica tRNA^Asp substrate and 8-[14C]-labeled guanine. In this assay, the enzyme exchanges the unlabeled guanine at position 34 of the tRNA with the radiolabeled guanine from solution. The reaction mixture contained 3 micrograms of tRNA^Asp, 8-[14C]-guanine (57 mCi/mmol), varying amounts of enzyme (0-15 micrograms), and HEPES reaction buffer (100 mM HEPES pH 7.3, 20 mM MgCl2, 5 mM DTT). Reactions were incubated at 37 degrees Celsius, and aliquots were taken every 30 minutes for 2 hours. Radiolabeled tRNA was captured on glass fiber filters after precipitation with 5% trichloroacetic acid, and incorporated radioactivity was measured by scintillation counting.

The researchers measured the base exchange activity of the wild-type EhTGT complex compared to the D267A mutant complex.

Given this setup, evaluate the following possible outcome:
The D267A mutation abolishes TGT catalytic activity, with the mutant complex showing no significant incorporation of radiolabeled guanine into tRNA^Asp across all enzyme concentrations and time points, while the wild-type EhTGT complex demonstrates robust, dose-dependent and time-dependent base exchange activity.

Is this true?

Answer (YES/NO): YES